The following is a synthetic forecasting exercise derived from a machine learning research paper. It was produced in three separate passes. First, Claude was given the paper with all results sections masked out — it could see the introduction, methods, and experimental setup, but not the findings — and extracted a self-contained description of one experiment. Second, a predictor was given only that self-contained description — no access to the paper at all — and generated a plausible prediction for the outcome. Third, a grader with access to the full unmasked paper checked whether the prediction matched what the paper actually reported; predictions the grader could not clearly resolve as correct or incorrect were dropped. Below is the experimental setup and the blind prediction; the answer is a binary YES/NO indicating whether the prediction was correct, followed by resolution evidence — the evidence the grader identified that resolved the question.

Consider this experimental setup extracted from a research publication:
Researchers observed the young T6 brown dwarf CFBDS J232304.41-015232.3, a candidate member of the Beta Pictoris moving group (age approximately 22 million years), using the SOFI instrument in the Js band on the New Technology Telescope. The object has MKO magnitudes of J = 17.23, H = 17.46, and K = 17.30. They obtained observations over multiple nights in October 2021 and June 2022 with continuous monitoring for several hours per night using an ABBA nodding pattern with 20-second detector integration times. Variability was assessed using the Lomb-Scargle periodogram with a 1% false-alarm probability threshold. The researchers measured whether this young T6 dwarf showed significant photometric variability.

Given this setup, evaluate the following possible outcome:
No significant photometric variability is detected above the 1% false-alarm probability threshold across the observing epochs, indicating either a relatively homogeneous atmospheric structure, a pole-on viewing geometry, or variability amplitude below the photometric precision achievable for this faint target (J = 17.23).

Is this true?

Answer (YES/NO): NO